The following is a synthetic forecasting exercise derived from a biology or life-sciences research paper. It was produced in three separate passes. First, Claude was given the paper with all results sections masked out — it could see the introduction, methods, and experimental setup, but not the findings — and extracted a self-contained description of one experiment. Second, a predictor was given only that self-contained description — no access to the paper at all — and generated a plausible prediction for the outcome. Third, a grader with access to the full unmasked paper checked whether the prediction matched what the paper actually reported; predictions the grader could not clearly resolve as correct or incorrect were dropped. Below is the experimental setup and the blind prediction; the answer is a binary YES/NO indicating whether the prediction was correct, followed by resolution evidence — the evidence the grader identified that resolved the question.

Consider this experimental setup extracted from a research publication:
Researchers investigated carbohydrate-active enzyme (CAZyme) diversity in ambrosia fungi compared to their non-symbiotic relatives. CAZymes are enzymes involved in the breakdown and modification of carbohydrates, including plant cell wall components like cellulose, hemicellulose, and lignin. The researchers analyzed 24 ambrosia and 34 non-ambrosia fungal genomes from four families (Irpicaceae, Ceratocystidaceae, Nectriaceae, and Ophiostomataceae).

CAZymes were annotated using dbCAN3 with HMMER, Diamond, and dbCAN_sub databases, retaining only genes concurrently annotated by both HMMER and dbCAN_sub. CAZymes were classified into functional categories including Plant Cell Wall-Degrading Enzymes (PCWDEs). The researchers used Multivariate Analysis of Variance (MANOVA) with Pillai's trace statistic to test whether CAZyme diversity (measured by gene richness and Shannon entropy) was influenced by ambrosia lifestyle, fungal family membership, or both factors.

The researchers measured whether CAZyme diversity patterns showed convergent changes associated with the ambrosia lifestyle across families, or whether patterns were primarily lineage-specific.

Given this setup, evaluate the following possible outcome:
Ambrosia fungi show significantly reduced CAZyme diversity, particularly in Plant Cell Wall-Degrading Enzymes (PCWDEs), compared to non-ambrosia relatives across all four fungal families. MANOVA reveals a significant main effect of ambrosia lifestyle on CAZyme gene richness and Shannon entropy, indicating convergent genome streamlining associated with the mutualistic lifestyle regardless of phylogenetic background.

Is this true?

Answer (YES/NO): NO